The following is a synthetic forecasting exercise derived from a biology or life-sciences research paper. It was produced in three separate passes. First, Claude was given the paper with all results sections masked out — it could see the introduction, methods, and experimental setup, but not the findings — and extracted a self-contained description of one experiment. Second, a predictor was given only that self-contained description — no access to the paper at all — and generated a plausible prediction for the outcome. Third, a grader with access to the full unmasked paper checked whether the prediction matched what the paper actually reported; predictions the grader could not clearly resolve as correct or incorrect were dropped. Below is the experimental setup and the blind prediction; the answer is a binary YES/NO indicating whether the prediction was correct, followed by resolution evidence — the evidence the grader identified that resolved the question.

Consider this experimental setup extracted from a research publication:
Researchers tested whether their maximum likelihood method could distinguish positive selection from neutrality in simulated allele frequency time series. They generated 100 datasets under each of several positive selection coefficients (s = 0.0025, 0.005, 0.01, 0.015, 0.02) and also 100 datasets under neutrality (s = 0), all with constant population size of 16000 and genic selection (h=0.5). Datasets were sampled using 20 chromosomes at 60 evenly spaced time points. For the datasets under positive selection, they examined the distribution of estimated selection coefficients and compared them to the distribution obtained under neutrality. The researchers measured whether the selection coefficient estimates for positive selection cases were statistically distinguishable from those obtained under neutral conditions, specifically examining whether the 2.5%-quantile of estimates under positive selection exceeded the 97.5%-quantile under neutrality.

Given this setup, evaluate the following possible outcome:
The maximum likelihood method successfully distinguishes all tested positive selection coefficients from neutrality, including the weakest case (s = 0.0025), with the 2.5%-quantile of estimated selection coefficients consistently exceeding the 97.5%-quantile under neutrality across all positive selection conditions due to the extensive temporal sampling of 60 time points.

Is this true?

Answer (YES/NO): YES